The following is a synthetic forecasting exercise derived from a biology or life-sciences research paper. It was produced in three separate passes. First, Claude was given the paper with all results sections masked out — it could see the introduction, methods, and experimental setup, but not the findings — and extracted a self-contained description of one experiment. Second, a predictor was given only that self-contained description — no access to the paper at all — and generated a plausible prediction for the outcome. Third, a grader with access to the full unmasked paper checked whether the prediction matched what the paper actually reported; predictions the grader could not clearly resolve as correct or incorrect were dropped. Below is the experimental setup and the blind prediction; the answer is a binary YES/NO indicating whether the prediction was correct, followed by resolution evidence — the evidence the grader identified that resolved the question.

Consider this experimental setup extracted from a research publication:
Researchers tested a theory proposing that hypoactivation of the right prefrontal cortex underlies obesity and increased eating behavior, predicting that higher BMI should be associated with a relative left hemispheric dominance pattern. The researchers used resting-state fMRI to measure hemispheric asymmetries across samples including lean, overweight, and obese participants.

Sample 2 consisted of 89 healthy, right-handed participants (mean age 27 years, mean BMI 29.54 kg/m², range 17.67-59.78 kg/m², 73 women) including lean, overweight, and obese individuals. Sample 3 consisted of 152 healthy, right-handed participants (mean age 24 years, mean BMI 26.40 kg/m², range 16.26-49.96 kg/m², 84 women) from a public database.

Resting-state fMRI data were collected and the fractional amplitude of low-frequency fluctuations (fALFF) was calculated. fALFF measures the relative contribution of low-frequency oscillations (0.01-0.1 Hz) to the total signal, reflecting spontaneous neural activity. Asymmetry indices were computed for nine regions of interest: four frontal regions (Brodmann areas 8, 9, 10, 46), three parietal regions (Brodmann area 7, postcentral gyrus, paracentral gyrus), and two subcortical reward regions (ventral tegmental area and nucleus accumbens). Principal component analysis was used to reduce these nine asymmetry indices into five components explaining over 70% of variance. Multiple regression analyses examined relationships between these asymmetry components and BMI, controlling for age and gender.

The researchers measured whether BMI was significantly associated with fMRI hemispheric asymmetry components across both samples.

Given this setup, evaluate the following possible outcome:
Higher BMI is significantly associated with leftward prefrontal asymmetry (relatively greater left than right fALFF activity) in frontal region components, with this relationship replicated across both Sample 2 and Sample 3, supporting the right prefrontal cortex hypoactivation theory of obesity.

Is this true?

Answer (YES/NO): NO